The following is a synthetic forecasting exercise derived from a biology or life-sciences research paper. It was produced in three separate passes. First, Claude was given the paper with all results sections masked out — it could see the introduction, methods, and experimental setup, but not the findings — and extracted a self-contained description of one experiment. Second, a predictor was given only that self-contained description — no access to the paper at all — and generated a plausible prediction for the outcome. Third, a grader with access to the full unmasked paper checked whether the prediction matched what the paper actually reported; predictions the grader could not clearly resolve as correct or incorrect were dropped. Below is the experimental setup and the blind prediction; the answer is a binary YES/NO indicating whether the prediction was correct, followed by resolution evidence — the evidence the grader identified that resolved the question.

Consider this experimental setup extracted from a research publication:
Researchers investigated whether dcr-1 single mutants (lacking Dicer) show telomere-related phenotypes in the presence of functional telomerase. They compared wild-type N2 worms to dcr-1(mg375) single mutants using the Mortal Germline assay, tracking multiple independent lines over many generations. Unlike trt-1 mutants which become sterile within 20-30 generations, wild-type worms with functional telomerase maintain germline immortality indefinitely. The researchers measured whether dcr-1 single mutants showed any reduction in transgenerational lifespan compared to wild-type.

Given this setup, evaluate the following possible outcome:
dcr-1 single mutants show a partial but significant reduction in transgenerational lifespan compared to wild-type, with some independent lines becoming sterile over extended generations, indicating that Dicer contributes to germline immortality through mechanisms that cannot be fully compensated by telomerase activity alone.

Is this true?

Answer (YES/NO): NO